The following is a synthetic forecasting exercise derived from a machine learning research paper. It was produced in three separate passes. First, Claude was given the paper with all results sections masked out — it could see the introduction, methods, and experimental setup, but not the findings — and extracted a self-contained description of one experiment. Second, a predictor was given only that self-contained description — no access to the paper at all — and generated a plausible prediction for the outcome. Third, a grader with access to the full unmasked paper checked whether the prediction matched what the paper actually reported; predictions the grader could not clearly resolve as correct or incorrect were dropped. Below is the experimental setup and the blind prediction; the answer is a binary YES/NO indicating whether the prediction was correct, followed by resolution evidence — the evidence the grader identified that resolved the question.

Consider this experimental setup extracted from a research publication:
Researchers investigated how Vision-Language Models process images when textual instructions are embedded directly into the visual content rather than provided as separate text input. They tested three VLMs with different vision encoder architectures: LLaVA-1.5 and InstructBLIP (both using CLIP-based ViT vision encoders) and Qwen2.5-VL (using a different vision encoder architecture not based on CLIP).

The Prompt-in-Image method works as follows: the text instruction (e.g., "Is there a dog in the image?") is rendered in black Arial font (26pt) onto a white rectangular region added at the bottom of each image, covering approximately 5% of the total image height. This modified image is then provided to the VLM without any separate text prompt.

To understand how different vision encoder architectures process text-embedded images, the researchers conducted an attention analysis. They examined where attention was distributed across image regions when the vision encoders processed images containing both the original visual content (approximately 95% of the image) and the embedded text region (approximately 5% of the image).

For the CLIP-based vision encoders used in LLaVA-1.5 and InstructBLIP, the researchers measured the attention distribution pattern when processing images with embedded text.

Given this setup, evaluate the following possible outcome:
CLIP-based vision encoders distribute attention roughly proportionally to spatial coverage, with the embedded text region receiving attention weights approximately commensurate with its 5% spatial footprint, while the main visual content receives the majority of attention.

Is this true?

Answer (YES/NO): NO